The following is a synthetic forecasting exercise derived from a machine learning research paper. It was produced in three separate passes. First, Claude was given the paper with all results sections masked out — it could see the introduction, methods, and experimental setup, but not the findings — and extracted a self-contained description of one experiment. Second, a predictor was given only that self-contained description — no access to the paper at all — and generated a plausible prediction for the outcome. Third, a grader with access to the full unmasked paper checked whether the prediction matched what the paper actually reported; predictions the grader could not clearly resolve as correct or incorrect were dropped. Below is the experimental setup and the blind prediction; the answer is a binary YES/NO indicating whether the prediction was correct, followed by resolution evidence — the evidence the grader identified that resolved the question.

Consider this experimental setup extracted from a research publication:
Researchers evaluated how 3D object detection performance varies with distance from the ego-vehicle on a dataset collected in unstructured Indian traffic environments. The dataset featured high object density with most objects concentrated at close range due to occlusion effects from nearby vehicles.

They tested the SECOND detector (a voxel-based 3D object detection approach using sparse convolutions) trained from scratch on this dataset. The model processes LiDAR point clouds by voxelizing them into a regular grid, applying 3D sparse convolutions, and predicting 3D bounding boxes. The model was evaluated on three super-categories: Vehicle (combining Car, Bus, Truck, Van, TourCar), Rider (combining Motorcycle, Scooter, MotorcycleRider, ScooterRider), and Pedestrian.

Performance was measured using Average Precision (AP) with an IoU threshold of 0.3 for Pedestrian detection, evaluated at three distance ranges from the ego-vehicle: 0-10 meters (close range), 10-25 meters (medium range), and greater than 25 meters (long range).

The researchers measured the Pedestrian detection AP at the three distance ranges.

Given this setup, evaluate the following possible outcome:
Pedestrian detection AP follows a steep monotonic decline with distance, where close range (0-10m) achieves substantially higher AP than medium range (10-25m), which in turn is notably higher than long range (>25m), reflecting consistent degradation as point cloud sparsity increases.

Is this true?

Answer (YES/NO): YES